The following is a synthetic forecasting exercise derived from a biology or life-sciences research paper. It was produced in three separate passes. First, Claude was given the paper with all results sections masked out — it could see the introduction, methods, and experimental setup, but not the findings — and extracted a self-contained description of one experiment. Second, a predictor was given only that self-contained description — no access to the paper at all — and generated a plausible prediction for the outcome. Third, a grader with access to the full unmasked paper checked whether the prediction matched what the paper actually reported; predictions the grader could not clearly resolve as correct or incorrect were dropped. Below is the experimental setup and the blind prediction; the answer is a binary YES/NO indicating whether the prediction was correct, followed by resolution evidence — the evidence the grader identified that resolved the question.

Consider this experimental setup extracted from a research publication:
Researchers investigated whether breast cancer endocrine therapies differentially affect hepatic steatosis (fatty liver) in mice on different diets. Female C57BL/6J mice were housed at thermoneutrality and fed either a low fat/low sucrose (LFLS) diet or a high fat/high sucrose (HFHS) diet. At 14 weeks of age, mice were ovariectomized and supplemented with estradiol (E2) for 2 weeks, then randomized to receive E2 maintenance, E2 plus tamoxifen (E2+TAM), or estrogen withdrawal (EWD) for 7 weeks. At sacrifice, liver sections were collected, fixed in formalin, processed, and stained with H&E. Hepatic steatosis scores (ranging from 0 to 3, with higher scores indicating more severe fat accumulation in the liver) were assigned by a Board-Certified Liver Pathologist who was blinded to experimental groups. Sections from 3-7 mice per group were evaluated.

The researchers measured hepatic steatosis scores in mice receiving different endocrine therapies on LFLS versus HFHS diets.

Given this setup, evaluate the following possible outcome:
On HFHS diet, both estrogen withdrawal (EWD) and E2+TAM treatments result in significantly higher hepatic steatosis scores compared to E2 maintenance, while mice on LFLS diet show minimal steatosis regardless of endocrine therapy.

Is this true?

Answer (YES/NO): NO